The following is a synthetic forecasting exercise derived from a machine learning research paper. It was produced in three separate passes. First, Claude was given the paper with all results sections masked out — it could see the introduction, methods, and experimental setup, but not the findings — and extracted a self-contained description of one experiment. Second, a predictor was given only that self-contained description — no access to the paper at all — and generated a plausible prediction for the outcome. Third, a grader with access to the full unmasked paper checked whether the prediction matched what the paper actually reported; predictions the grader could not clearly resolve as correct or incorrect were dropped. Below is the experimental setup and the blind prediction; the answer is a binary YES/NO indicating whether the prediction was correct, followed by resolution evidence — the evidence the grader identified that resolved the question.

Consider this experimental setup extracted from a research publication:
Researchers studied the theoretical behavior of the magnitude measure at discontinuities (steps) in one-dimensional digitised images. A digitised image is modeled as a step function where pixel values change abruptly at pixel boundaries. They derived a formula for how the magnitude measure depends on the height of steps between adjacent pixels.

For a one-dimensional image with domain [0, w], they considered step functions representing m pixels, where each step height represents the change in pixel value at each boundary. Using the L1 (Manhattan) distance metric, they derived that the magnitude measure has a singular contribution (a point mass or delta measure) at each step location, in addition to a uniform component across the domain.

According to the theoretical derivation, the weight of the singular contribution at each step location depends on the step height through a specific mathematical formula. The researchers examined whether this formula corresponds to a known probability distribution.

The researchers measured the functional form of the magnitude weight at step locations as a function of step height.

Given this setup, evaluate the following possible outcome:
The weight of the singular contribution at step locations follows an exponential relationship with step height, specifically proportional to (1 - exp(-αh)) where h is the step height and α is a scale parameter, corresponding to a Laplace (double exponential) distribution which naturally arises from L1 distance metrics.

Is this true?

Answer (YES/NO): NO